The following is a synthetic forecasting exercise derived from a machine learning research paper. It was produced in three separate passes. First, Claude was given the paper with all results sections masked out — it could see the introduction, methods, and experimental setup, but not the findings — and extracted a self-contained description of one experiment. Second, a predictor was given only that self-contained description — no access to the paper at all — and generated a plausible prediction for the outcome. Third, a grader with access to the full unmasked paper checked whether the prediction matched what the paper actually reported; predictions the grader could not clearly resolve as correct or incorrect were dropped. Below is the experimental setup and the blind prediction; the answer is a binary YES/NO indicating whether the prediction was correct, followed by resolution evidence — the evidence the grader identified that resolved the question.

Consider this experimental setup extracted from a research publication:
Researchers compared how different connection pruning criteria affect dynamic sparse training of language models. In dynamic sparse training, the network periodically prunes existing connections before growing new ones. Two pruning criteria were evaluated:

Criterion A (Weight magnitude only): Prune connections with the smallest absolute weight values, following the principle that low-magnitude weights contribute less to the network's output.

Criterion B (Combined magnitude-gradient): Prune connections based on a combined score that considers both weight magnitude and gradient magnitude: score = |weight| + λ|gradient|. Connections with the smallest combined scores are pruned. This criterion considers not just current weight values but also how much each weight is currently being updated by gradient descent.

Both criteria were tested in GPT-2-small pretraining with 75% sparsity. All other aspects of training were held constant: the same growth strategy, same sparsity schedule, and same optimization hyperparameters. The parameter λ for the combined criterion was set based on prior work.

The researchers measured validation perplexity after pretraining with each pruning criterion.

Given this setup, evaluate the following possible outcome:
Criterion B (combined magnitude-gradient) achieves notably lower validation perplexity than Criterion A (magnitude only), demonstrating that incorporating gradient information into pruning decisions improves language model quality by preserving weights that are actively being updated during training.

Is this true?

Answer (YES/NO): NO